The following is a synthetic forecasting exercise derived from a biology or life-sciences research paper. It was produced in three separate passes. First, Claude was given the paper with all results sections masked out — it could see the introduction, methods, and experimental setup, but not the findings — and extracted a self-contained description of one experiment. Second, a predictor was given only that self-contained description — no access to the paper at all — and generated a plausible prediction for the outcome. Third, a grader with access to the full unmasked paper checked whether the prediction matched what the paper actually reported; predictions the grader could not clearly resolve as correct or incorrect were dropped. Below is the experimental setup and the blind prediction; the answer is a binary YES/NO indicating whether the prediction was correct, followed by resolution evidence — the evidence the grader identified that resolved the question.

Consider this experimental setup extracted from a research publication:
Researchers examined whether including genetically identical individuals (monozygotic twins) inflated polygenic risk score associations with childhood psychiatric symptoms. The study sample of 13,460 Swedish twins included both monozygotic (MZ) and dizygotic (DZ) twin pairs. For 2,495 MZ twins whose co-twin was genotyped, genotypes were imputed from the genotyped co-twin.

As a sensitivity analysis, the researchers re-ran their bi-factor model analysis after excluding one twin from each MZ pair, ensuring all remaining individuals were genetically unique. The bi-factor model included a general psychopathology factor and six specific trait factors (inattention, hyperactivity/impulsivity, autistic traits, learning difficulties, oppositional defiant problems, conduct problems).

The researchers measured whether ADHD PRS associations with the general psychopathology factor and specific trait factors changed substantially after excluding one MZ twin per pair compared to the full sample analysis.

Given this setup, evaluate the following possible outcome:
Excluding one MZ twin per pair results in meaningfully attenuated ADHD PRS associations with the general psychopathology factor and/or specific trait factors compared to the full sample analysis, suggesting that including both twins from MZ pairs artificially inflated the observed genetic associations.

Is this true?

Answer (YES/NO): NO